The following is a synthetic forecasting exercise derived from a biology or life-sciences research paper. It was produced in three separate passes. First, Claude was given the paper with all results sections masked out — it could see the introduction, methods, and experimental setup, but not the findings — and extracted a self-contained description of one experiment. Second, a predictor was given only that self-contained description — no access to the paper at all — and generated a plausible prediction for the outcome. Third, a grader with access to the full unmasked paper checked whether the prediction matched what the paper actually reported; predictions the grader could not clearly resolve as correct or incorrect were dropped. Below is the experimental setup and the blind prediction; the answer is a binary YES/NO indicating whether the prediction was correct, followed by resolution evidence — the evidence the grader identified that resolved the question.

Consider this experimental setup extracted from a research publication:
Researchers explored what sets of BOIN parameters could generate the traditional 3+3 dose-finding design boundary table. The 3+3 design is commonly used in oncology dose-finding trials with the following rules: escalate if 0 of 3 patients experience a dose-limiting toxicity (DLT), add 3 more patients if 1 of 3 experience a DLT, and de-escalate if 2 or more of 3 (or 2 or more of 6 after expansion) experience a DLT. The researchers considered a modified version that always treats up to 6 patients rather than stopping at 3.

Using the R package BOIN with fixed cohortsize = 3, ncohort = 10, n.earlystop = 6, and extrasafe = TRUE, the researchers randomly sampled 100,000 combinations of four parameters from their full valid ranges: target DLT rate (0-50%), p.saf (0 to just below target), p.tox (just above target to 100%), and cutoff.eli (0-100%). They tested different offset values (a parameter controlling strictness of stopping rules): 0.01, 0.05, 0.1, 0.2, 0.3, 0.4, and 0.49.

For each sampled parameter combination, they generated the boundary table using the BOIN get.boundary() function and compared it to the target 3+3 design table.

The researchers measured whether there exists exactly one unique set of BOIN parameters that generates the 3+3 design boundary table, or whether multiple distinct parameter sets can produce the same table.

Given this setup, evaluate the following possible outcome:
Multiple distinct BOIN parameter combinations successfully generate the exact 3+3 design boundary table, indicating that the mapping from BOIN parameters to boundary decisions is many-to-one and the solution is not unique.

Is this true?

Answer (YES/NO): YES